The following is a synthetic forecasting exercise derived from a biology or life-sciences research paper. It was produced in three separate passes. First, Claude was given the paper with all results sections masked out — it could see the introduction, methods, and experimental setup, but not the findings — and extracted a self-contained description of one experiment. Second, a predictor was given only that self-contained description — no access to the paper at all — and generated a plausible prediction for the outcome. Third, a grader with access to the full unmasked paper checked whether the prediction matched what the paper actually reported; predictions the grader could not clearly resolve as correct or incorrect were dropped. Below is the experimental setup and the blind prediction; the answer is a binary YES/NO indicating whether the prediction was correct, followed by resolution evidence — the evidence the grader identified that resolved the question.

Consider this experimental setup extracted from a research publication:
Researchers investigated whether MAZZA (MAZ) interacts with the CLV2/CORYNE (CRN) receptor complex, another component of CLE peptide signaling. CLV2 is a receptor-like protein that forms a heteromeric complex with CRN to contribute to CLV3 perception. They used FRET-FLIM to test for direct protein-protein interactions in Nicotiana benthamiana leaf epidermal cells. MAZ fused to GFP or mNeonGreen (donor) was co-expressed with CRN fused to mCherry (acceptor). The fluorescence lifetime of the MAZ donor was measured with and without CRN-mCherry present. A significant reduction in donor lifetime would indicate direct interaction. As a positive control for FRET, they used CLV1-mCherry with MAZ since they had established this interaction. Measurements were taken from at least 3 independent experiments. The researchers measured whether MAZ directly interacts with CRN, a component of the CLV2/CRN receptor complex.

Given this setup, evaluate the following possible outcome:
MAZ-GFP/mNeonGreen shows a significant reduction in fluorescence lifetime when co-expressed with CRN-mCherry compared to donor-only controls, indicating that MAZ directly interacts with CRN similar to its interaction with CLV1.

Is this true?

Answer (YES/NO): NO